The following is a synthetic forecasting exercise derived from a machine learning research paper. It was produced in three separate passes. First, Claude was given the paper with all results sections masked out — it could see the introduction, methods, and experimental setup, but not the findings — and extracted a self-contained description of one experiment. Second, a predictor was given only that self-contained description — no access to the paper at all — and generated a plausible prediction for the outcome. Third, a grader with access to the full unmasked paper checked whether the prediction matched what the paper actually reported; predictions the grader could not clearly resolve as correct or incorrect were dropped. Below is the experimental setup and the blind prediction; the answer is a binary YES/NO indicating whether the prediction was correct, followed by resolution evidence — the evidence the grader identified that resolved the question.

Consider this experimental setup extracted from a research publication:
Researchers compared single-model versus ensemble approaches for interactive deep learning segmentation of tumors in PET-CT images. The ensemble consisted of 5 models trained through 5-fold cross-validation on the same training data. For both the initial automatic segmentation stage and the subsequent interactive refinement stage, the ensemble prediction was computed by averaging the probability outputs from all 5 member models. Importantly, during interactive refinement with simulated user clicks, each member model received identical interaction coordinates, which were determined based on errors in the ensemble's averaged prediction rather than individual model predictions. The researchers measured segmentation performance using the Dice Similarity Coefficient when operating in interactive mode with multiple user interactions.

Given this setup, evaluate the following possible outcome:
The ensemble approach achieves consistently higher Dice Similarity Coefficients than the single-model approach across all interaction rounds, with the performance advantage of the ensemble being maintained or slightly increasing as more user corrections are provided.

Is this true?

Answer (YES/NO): NO